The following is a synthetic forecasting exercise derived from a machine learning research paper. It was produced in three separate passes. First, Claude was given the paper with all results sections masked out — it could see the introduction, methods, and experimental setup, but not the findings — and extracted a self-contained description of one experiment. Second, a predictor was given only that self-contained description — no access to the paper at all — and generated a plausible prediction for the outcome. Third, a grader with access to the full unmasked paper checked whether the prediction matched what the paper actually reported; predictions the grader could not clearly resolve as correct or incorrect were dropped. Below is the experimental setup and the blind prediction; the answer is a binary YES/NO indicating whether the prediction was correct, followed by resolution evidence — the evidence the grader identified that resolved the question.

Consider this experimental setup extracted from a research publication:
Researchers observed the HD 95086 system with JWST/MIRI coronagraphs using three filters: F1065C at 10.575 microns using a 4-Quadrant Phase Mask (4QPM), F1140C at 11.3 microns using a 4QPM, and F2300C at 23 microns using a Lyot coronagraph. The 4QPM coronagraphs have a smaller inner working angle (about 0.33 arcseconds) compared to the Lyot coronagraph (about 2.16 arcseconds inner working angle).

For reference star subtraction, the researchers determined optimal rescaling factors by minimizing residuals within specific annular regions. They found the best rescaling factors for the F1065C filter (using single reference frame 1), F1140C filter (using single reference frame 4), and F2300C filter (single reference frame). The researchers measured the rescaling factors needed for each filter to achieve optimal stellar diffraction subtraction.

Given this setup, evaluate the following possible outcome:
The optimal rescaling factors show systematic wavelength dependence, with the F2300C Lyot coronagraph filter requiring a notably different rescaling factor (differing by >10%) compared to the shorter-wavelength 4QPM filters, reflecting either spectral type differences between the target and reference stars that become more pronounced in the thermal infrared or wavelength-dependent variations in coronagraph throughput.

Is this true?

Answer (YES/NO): YES